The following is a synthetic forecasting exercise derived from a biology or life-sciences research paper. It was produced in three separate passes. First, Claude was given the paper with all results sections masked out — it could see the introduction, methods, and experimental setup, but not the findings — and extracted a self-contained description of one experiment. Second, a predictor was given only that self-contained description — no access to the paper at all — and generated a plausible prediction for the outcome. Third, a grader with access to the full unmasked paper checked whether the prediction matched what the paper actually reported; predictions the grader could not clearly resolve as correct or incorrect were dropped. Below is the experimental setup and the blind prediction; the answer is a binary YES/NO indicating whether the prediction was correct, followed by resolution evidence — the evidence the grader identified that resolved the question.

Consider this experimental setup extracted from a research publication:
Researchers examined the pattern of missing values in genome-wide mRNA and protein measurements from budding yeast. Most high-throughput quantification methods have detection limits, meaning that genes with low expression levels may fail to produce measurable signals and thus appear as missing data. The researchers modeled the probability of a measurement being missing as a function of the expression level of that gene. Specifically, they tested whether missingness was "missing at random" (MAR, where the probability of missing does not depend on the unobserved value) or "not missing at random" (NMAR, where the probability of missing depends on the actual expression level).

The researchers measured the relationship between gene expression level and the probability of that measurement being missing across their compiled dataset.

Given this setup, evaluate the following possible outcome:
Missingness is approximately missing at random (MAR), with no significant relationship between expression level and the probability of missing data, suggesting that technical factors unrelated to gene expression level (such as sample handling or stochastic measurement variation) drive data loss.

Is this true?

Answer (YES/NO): NO